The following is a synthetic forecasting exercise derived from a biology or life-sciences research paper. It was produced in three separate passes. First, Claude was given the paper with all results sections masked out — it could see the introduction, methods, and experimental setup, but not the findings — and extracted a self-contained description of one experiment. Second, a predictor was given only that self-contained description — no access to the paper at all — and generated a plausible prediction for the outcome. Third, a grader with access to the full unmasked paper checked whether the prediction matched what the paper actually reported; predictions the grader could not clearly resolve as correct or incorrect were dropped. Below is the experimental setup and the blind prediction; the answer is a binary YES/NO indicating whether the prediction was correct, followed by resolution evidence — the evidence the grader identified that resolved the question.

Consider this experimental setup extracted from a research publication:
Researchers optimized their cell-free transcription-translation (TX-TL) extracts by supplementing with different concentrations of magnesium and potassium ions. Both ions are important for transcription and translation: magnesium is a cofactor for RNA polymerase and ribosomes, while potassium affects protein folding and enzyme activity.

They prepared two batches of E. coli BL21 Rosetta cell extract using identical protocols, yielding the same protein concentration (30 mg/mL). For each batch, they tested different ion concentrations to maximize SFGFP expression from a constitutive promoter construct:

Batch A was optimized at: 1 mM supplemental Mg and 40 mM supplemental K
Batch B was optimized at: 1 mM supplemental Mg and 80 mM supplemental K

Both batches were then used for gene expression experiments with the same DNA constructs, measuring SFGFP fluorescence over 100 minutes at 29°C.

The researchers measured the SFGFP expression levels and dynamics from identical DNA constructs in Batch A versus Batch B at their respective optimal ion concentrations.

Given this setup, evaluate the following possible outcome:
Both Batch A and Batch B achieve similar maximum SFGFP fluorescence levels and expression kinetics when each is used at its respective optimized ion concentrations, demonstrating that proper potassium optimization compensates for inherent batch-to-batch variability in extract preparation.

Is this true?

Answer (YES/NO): NO